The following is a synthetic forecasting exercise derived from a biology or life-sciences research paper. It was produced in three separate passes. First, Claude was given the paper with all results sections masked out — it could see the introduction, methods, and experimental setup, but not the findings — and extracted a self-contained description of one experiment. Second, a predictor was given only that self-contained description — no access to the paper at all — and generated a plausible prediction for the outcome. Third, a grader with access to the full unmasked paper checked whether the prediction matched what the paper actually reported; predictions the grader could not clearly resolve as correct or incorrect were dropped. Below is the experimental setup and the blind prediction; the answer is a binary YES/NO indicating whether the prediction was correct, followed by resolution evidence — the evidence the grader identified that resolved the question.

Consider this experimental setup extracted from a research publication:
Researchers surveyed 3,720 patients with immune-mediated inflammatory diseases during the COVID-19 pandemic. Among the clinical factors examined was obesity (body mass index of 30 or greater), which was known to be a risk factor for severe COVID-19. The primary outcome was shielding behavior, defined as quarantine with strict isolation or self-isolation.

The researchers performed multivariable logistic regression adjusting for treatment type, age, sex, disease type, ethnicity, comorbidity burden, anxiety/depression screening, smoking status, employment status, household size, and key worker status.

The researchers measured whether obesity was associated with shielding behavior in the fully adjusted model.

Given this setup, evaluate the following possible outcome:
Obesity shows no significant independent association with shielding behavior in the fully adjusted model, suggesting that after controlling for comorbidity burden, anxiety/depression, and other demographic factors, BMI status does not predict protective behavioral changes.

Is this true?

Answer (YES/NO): NO